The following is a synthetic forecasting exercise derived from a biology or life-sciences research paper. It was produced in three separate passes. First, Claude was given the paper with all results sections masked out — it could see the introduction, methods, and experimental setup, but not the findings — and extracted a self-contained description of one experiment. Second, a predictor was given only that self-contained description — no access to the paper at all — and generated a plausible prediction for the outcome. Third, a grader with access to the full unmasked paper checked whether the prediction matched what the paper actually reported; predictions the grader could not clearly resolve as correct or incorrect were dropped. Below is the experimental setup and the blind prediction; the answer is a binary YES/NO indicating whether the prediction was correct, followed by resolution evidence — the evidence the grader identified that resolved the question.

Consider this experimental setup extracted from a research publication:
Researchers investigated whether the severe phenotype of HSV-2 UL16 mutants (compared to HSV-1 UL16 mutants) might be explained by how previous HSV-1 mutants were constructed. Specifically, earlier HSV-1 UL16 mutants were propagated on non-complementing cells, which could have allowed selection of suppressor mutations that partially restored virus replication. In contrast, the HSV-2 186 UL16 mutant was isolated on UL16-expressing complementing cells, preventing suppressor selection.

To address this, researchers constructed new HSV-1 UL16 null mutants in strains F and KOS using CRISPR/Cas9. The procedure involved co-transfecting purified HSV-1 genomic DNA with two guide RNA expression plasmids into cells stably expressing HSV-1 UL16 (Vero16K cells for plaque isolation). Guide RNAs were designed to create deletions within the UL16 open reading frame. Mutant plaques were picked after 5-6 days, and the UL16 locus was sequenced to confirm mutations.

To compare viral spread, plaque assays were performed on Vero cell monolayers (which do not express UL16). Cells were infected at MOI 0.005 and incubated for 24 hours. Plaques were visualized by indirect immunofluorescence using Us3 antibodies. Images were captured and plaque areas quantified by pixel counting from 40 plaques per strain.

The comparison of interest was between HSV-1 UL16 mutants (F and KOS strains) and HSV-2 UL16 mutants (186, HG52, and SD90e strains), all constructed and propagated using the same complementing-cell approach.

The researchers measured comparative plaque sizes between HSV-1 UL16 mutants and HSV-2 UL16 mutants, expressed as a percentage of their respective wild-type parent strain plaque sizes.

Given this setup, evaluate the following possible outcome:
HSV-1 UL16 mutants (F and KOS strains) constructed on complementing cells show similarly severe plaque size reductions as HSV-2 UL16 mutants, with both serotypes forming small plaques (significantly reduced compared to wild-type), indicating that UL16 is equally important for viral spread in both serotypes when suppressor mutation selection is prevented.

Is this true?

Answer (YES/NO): YES